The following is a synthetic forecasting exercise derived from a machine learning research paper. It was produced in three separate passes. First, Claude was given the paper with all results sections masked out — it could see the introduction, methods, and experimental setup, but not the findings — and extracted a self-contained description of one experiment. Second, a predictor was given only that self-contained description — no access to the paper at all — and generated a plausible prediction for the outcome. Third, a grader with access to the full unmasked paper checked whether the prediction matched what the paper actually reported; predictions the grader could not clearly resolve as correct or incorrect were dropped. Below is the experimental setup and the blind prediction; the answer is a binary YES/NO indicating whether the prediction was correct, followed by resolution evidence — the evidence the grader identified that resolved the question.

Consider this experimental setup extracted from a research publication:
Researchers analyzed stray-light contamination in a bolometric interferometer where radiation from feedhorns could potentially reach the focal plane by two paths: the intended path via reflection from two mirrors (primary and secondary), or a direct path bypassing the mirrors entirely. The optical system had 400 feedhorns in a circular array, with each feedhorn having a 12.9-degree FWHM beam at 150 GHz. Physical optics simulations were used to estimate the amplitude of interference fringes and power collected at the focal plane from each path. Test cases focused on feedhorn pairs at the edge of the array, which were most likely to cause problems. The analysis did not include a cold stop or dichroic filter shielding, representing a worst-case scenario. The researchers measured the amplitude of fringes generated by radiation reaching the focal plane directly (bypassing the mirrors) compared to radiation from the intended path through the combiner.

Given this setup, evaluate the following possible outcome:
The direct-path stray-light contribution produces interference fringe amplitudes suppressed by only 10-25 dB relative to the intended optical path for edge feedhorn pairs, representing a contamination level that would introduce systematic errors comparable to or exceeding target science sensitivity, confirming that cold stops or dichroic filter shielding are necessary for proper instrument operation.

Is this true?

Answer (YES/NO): NO